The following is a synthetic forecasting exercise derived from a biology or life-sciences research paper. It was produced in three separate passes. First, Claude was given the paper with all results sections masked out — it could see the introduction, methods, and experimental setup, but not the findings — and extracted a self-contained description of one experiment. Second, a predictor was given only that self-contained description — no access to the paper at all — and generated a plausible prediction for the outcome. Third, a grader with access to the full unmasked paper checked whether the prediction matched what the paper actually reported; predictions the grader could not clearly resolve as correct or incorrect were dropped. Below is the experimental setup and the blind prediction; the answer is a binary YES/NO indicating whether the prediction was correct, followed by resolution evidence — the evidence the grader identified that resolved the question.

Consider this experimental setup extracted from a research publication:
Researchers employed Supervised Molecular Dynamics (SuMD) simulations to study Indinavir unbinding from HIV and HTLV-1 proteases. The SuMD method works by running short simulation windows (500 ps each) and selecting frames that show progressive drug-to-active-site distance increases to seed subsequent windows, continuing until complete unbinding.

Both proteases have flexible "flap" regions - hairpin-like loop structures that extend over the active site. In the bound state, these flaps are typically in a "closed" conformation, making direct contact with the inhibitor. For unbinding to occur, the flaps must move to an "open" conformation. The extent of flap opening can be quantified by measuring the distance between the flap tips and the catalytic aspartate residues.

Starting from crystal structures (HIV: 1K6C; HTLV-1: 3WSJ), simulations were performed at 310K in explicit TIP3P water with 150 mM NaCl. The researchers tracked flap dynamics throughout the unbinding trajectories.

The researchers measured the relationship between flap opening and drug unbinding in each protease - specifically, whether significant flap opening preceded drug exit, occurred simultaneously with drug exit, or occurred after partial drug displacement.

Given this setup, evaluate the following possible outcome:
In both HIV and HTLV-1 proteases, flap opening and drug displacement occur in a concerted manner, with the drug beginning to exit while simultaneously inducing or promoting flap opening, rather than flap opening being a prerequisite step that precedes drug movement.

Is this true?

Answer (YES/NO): NO